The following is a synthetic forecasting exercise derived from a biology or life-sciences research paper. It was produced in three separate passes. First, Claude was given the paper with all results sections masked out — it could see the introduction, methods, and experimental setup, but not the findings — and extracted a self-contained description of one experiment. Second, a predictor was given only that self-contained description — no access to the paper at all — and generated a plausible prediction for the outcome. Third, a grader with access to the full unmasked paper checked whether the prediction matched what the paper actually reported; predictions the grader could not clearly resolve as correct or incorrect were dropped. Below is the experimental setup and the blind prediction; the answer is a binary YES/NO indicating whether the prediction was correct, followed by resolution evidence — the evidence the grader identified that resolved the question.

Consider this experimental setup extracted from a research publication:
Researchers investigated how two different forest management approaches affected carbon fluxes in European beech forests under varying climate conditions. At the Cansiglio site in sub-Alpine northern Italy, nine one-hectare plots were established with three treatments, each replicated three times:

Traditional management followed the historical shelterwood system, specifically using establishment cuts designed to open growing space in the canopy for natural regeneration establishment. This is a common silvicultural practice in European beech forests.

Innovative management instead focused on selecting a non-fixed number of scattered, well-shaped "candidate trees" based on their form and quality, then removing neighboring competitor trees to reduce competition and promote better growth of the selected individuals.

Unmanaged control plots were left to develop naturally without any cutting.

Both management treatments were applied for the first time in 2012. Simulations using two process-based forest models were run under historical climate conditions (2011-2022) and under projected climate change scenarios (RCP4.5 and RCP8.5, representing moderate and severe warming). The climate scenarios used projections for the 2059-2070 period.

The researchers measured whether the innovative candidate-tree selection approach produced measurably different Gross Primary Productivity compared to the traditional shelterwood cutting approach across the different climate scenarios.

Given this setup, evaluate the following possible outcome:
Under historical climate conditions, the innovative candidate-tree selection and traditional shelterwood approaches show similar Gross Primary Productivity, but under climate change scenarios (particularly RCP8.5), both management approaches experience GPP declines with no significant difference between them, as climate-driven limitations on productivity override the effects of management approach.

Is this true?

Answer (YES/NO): NO